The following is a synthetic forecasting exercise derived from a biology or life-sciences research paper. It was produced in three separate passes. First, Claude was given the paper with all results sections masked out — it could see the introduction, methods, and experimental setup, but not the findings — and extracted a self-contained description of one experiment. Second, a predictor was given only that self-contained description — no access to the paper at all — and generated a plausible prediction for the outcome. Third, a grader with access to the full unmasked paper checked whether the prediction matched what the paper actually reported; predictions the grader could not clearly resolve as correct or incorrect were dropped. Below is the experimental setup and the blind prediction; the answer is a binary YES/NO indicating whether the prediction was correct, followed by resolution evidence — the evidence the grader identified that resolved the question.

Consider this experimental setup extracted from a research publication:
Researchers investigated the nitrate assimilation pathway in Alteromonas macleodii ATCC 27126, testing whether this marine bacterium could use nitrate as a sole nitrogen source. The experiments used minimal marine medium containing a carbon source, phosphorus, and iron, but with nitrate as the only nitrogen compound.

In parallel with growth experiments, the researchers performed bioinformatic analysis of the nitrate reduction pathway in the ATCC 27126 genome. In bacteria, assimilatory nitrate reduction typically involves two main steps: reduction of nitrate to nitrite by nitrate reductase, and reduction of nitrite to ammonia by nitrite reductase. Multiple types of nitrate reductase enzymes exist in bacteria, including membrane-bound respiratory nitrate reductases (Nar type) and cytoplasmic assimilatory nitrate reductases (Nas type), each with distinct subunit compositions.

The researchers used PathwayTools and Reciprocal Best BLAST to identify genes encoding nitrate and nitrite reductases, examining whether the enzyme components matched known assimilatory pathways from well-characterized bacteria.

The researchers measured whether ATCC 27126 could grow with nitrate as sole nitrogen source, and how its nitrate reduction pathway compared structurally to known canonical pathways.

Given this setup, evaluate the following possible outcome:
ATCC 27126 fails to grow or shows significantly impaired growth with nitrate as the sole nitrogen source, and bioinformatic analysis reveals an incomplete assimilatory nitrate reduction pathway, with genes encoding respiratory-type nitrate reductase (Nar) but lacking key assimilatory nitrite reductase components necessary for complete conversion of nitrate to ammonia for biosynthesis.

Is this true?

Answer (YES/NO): NO